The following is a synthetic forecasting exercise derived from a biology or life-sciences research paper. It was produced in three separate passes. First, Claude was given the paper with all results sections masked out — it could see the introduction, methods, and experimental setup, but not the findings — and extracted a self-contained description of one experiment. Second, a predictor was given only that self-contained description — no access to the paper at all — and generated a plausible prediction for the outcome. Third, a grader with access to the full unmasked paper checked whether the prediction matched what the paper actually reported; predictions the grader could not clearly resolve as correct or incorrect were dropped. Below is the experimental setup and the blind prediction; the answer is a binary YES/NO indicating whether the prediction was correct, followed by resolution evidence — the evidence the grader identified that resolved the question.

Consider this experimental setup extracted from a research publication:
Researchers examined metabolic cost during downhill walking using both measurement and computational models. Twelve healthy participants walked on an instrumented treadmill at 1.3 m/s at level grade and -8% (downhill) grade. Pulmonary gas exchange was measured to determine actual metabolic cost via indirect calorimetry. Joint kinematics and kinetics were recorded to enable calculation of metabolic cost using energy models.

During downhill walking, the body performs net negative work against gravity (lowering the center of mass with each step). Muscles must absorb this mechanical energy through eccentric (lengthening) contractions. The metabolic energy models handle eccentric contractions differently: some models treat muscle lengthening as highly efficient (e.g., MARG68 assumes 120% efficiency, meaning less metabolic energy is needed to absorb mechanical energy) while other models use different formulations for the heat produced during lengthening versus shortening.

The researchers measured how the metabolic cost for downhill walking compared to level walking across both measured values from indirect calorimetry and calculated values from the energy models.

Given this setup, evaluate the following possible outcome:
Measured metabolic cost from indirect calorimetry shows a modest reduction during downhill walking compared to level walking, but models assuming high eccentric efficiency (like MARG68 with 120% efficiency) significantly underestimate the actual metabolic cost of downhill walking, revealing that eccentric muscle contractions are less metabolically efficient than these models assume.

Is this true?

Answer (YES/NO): NO